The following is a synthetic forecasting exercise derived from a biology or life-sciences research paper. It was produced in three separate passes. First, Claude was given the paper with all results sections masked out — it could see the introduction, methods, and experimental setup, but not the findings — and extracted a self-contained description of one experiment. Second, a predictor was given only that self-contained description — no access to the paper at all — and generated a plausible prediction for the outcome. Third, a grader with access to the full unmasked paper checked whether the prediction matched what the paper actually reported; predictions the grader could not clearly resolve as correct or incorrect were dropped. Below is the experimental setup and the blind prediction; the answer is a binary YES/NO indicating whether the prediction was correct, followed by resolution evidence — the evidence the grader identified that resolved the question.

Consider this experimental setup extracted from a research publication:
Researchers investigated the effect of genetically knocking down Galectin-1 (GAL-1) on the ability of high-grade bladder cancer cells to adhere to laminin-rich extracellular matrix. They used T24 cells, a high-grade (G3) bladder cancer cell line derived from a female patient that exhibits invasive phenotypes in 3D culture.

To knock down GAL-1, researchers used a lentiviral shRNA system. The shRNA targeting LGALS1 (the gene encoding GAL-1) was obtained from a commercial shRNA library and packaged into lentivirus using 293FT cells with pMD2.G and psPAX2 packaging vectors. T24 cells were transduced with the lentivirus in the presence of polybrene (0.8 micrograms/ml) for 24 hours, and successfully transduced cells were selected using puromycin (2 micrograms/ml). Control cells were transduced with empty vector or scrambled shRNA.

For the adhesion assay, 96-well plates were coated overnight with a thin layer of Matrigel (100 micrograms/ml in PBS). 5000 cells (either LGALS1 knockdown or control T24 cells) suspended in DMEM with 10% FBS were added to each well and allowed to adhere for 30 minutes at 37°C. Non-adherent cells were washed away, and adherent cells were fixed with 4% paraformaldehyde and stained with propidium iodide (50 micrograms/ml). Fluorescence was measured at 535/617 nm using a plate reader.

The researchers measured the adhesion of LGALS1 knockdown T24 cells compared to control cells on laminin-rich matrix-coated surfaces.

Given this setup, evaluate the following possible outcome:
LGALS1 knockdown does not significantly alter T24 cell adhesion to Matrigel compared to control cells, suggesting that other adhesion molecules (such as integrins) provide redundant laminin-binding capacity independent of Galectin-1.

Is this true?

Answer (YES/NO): NO